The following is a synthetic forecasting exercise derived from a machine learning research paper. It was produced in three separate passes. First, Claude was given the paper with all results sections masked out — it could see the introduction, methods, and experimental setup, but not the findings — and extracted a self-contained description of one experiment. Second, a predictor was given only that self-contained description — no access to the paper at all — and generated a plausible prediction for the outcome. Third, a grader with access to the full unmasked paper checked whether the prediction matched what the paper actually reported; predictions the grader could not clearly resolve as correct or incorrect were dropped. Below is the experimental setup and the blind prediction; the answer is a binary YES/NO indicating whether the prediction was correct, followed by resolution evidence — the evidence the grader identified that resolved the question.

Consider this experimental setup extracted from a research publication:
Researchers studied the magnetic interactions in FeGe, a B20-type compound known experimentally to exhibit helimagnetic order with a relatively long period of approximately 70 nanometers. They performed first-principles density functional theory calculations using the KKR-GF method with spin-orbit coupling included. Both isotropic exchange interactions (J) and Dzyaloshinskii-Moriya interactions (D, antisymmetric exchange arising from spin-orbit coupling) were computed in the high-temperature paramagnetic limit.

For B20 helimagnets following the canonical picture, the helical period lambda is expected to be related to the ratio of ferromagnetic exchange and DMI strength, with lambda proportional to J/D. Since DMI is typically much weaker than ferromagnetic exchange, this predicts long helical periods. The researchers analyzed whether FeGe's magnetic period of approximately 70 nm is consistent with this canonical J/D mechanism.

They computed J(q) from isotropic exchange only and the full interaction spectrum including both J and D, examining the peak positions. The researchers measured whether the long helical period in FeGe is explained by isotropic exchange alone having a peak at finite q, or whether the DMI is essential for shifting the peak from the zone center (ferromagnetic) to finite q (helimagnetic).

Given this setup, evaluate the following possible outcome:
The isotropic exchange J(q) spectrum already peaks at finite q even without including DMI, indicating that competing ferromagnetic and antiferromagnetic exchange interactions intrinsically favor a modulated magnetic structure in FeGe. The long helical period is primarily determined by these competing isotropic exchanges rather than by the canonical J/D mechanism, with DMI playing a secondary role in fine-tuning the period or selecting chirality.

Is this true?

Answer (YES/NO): NO